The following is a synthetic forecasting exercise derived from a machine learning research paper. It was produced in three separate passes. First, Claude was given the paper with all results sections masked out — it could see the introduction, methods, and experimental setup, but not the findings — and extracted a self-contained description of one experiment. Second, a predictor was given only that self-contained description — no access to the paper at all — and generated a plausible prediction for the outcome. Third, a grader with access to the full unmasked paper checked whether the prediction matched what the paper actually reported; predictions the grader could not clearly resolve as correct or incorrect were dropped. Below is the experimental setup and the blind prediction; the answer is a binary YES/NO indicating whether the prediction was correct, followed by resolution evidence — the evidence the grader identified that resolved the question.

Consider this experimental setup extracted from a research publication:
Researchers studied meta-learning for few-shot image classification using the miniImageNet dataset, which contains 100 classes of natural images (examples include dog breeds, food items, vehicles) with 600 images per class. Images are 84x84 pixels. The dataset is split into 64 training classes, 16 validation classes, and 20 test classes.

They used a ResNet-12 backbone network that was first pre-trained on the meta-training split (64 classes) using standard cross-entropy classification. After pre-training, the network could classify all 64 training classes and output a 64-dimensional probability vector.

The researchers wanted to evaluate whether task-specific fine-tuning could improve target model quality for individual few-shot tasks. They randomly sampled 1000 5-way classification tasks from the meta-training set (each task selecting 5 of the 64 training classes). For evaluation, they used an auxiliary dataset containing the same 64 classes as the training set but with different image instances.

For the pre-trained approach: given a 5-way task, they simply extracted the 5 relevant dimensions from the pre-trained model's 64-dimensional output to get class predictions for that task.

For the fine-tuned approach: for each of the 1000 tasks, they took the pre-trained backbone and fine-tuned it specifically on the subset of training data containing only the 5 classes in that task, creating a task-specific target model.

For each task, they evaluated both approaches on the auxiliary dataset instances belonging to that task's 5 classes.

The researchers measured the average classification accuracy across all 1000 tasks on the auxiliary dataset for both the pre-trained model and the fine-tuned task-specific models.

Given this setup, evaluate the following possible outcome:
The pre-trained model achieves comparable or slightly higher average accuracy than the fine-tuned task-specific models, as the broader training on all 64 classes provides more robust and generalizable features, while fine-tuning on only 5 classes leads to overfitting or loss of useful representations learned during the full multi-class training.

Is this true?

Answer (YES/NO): NO